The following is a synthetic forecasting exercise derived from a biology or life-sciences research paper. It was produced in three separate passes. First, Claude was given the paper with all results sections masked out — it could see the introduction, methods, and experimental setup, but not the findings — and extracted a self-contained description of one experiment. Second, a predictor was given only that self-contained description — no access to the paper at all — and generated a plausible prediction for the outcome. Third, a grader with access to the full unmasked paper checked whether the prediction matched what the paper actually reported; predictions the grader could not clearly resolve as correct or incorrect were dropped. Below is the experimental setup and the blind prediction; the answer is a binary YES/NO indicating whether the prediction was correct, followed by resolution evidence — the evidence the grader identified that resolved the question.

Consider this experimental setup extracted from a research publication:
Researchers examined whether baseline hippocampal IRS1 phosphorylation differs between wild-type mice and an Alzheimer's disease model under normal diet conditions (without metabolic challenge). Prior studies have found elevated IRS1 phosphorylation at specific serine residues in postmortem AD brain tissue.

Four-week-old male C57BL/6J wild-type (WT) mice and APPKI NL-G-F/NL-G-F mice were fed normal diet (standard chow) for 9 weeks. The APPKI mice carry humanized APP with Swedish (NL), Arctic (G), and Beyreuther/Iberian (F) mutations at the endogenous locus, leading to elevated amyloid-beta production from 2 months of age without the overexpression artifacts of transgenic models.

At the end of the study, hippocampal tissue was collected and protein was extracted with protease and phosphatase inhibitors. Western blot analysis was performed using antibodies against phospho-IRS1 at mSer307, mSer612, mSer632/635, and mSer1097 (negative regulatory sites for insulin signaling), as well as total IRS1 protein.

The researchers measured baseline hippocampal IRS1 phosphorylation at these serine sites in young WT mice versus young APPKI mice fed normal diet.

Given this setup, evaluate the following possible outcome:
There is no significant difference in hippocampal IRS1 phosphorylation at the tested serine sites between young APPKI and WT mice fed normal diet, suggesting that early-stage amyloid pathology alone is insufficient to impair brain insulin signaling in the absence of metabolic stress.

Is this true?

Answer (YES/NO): YES